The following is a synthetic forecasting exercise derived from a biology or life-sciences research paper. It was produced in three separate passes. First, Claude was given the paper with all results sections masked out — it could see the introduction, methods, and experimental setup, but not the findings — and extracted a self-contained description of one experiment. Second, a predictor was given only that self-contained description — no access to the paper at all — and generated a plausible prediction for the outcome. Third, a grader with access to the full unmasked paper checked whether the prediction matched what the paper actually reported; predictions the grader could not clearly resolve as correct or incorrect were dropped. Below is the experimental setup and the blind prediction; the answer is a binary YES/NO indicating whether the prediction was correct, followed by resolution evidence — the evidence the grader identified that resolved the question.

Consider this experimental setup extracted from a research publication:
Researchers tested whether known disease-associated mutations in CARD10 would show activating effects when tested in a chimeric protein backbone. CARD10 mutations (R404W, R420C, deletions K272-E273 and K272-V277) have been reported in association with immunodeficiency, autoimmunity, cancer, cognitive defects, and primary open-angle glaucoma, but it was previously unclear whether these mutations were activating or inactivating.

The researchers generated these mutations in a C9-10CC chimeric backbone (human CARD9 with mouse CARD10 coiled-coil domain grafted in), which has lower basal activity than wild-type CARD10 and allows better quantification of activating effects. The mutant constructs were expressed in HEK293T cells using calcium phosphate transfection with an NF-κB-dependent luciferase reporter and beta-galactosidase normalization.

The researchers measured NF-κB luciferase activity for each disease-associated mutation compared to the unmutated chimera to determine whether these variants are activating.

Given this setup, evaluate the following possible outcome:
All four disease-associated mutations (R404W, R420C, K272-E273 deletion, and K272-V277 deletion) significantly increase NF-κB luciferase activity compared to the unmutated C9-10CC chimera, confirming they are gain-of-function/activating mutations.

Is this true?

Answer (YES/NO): NO